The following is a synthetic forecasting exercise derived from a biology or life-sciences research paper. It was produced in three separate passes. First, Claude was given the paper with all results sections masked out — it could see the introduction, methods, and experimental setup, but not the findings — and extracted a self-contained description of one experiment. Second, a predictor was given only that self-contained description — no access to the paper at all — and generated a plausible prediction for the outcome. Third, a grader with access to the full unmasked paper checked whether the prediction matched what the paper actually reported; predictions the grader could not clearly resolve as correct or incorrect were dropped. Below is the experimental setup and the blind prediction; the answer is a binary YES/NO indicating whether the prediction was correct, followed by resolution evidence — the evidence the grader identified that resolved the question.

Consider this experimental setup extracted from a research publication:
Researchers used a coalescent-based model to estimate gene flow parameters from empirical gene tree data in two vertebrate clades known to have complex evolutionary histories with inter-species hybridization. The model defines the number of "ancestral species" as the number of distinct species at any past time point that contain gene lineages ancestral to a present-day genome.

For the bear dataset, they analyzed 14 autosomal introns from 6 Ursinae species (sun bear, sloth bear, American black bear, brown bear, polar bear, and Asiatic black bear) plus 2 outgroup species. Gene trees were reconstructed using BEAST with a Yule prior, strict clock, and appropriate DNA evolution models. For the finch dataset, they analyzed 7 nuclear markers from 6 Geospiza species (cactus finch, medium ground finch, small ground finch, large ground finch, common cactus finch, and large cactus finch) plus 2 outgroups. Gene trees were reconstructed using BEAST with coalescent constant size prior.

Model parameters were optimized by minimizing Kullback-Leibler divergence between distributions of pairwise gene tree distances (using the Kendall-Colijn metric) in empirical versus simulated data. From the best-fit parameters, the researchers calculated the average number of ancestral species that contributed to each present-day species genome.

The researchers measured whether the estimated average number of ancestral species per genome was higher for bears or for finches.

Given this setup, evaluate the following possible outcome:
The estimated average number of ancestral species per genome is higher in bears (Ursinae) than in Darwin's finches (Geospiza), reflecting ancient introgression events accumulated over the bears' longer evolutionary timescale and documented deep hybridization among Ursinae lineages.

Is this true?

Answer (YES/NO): YES